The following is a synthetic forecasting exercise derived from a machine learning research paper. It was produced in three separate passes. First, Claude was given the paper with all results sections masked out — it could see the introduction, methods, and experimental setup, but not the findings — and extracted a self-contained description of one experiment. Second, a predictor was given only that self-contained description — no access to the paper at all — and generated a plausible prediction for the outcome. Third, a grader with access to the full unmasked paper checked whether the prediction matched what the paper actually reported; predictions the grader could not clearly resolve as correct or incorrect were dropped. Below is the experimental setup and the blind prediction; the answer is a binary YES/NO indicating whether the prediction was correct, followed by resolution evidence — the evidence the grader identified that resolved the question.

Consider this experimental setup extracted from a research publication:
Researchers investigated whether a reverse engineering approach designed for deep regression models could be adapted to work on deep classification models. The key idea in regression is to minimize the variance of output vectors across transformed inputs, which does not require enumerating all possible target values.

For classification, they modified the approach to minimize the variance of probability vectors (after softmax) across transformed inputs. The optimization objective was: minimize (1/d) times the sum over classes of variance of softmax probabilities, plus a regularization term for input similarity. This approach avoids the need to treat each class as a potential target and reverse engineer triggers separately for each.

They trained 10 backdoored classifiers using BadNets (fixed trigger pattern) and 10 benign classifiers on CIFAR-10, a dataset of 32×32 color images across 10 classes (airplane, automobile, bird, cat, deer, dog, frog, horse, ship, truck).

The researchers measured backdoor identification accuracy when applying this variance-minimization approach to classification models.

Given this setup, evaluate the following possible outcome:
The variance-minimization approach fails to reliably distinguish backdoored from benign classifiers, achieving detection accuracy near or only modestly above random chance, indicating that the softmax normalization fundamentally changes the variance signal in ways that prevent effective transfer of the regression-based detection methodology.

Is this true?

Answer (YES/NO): NO